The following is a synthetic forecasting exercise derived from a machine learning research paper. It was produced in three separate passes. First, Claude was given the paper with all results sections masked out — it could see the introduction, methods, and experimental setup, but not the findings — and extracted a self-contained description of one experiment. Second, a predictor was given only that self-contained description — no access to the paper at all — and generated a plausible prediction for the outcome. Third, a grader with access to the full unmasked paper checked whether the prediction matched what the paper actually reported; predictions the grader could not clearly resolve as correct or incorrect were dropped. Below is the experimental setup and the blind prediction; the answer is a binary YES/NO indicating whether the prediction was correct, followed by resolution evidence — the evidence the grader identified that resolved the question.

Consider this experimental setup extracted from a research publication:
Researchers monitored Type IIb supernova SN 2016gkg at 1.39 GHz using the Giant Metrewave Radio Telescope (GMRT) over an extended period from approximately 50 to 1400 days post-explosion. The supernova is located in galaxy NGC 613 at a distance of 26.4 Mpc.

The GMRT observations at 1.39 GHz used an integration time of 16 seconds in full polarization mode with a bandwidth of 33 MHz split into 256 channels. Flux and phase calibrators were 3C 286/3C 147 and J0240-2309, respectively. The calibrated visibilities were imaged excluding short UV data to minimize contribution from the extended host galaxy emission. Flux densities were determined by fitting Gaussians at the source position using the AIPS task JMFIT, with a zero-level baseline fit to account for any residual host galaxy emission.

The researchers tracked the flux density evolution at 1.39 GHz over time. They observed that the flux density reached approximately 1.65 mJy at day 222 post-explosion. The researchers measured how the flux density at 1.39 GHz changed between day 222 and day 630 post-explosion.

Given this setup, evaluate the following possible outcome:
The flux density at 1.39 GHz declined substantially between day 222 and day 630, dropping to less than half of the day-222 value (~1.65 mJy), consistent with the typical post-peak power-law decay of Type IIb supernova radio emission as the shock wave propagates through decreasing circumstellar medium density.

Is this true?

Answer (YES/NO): YES